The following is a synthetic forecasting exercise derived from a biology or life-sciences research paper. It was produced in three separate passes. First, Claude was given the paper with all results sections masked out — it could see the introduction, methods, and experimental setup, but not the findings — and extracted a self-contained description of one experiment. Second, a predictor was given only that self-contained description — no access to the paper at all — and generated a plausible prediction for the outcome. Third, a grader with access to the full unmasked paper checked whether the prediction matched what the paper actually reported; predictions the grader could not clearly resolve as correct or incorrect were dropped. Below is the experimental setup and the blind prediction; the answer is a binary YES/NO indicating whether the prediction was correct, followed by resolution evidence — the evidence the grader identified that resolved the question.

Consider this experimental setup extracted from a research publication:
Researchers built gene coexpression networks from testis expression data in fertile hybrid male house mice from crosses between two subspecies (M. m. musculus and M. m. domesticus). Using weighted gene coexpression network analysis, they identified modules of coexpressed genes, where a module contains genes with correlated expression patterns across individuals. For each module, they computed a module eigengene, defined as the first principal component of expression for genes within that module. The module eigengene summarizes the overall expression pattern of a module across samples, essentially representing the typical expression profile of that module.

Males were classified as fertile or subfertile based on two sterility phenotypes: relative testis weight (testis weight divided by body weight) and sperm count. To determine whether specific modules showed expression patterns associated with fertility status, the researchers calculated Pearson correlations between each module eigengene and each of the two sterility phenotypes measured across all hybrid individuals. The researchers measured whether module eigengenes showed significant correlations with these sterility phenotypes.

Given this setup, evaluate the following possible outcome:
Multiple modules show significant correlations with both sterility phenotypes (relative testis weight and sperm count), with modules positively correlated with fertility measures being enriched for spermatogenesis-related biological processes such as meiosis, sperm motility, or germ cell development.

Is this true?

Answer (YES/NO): YES